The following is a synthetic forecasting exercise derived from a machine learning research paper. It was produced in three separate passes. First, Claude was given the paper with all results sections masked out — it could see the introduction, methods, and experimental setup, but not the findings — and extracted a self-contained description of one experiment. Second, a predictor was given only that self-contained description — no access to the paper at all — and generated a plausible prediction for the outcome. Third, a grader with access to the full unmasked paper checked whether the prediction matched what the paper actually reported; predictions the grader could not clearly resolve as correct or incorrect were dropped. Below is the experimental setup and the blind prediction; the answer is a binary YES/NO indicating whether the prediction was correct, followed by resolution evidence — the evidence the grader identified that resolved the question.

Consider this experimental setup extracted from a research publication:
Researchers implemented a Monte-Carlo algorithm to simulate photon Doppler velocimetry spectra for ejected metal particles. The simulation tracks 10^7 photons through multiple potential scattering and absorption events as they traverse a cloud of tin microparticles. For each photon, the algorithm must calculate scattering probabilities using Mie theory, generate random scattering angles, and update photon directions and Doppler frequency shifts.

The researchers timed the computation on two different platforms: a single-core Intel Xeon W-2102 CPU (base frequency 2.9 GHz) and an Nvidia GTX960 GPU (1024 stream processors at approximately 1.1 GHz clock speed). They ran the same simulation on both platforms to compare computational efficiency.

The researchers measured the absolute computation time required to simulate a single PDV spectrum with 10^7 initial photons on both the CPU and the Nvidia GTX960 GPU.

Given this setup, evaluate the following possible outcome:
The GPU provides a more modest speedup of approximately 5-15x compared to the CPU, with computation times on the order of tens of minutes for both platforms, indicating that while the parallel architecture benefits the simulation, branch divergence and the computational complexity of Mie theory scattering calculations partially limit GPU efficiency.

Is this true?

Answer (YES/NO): NO